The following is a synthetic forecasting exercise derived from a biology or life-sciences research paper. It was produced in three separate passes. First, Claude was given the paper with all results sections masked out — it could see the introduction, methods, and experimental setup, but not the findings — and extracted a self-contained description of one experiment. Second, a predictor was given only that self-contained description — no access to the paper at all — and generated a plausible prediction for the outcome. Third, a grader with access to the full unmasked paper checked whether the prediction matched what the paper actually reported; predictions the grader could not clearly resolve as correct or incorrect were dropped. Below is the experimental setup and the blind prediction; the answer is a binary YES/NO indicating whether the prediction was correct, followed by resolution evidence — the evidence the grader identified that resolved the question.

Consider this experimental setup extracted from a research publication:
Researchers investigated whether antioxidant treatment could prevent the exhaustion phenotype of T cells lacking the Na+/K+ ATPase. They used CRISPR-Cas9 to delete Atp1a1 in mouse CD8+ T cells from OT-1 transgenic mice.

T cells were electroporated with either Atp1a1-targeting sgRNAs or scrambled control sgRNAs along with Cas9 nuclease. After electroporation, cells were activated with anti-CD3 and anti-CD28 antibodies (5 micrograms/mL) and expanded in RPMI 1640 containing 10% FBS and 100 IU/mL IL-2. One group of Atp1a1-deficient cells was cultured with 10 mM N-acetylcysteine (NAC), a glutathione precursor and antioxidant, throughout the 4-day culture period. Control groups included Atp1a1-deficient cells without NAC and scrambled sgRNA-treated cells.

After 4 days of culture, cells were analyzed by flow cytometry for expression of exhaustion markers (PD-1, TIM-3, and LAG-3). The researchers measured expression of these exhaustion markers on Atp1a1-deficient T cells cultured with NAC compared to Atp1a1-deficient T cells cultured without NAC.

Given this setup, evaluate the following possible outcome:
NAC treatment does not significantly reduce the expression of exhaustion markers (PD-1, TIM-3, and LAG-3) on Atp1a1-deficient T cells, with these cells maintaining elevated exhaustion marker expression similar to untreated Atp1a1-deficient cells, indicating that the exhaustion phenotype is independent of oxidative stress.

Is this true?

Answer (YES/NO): NO